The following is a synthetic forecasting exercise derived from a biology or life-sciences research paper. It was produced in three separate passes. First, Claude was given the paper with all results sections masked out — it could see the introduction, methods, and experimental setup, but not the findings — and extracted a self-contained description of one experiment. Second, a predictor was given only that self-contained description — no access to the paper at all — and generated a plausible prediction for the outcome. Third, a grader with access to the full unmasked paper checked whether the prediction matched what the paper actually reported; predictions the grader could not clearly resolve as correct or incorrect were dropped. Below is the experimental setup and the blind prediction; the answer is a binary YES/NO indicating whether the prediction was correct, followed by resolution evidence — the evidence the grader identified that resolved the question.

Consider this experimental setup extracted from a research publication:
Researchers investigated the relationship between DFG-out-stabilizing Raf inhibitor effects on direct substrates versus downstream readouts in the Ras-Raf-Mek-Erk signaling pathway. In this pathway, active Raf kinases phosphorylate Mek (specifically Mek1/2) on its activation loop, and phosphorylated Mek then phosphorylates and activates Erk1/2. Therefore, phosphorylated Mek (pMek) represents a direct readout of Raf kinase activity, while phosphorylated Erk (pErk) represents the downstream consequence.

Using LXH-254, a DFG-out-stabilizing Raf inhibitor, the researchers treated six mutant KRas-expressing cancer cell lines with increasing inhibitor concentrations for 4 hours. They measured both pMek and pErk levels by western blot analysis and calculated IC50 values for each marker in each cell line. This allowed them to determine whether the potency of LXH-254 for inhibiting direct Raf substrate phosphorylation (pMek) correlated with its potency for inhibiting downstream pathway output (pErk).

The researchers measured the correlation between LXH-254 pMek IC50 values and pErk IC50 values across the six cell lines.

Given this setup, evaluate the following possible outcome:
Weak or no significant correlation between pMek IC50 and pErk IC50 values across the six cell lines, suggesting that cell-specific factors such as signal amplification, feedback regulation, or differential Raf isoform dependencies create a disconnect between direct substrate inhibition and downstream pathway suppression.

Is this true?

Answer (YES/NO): NO